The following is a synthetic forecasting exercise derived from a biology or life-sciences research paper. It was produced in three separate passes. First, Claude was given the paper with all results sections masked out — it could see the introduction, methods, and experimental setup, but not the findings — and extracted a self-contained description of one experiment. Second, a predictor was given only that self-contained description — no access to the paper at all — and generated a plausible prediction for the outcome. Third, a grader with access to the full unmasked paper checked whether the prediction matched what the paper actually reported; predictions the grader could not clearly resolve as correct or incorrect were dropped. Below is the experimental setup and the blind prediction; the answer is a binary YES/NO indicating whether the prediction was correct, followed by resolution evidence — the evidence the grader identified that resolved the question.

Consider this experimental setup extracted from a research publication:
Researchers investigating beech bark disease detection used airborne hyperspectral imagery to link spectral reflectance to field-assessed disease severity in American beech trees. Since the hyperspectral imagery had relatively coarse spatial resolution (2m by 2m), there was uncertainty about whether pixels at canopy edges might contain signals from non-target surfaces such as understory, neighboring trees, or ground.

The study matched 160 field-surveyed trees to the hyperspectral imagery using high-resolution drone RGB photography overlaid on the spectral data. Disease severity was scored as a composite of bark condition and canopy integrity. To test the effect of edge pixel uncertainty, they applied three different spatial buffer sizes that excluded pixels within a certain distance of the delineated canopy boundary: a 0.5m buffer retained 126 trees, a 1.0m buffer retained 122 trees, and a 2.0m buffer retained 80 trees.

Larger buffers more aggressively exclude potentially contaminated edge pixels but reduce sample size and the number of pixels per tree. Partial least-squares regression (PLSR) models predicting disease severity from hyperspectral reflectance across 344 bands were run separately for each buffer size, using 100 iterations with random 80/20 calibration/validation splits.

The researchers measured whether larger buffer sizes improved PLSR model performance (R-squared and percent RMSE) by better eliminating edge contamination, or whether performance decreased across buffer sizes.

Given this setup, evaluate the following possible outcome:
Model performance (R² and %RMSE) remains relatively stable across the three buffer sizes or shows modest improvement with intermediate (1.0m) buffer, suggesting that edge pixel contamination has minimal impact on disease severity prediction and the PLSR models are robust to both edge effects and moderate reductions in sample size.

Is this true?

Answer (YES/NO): NO